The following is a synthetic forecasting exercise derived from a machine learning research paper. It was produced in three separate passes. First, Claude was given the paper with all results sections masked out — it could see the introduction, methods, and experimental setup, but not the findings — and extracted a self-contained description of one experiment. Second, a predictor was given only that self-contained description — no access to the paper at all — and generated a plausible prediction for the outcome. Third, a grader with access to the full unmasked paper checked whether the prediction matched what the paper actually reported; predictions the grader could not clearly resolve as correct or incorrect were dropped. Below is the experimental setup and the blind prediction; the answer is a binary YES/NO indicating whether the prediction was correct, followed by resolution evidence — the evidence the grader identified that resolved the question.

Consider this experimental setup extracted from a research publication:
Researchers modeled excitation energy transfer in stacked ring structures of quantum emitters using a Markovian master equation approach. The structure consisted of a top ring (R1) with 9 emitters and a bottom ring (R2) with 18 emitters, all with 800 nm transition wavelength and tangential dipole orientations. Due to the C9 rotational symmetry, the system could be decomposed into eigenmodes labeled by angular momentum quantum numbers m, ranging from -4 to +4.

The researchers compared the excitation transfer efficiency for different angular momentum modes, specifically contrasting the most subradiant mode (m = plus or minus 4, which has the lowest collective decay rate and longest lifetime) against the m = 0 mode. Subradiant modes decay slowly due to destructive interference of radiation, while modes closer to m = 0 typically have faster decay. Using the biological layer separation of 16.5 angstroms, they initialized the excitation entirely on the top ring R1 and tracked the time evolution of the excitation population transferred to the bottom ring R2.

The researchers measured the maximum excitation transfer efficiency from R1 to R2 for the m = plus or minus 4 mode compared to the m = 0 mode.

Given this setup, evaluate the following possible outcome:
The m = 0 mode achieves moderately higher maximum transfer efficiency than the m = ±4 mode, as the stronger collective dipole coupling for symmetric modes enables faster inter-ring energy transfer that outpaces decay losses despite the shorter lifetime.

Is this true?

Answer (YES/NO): NO